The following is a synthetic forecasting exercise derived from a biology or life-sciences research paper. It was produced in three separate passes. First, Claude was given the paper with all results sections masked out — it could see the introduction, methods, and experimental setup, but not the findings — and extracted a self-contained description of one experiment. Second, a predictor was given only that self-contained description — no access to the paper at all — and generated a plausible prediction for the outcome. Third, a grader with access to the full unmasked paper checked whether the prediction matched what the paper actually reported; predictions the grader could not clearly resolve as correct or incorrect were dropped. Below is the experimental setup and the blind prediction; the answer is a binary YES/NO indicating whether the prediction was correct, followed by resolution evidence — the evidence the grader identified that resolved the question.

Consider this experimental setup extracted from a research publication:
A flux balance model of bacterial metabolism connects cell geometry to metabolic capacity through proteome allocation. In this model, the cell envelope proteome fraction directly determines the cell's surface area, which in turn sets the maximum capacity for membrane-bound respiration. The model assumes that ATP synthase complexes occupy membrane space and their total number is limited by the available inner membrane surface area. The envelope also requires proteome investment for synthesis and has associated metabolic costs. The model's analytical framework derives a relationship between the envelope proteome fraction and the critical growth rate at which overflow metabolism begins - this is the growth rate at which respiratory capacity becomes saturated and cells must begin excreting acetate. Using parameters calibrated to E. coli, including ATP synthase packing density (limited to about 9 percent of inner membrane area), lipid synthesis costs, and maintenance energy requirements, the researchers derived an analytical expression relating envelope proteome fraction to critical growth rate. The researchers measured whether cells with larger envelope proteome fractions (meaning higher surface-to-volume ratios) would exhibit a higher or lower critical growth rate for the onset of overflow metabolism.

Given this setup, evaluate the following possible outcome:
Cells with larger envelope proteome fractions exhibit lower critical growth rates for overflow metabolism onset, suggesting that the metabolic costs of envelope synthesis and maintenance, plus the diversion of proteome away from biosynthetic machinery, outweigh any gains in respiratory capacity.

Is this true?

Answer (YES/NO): NO